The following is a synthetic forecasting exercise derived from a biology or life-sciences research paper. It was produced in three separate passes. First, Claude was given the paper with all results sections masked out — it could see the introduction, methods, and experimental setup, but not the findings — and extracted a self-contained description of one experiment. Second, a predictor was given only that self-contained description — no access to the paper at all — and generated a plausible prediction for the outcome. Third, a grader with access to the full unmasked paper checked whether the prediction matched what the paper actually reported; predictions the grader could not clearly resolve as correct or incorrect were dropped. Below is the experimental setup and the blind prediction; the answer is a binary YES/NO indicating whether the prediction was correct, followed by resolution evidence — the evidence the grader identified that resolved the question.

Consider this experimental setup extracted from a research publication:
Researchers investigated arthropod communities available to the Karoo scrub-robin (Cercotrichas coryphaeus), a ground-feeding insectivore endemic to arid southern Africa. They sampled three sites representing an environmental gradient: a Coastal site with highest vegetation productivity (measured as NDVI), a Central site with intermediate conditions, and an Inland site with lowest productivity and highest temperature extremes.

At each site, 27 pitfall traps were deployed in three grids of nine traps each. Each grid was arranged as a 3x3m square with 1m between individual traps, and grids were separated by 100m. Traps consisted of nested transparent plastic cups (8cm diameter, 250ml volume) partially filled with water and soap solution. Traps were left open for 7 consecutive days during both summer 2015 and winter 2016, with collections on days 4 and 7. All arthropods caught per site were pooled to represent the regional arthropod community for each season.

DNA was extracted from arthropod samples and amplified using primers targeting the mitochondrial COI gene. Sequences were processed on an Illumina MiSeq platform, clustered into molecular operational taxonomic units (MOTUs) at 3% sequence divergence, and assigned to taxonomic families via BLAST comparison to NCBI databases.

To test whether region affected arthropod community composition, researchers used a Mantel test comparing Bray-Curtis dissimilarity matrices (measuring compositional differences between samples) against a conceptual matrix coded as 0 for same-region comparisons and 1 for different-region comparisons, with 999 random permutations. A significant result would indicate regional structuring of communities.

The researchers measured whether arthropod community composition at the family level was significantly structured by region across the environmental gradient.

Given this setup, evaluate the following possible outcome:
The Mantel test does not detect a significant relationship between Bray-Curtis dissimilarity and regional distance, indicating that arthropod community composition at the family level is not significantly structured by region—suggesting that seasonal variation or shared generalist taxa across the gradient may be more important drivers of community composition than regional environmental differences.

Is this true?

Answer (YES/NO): YES